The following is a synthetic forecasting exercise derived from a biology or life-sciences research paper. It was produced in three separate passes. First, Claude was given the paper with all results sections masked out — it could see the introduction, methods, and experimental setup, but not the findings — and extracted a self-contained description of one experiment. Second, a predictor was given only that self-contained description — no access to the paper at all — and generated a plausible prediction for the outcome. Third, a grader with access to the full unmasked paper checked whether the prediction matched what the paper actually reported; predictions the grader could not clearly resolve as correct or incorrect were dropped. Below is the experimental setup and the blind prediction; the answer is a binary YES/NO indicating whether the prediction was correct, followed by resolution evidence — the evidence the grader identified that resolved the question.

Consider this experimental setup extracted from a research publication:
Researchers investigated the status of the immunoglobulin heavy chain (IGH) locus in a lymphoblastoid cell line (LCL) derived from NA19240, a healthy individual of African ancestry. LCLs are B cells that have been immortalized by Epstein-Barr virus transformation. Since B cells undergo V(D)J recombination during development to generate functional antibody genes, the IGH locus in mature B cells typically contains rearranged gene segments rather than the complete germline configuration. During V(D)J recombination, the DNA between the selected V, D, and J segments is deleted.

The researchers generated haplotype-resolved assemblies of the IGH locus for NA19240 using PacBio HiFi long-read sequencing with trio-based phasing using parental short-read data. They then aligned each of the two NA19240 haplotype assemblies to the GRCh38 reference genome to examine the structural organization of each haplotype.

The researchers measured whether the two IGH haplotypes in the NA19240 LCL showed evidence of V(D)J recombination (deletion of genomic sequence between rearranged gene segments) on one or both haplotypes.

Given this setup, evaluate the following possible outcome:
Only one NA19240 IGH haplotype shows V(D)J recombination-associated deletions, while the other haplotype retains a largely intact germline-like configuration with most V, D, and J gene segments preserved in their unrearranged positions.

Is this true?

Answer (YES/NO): YES